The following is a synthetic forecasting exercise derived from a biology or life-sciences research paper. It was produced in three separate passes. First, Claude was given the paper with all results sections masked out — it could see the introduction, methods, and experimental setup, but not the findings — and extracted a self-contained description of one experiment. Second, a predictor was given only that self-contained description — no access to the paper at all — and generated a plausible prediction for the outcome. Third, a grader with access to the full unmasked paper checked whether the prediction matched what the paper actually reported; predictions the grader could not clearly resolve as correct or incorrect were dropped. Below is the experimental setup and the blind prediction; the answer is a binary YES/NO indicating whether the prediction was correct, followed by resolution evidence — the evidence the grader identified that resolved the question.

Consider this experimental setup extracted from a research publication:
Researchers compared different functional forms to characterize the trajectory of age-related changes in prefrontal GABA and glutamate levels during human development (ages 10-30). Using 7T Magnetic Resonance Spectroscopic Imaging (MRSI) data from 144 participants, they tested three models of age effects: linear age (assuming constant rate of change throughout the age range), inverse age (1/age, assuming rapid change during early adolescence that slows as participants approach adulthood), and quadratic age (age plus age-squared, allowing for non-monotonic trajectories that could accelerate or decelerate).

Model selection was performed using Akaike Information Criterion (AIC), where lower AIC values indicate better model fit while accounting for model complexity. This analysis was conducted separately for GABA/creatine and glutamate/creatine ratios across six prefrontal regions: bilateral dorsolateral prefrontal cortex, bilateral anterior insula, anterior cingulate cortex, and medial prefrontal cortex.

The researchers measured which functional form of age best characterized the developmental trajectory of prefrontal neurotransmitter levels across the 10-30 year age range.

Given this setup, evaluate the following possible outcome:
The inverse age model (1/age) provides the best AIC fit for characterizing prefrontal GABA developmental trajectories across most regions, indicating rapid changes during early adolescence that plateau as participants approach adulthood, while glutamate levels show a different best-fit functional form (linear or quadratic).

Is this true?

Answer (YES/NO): NO